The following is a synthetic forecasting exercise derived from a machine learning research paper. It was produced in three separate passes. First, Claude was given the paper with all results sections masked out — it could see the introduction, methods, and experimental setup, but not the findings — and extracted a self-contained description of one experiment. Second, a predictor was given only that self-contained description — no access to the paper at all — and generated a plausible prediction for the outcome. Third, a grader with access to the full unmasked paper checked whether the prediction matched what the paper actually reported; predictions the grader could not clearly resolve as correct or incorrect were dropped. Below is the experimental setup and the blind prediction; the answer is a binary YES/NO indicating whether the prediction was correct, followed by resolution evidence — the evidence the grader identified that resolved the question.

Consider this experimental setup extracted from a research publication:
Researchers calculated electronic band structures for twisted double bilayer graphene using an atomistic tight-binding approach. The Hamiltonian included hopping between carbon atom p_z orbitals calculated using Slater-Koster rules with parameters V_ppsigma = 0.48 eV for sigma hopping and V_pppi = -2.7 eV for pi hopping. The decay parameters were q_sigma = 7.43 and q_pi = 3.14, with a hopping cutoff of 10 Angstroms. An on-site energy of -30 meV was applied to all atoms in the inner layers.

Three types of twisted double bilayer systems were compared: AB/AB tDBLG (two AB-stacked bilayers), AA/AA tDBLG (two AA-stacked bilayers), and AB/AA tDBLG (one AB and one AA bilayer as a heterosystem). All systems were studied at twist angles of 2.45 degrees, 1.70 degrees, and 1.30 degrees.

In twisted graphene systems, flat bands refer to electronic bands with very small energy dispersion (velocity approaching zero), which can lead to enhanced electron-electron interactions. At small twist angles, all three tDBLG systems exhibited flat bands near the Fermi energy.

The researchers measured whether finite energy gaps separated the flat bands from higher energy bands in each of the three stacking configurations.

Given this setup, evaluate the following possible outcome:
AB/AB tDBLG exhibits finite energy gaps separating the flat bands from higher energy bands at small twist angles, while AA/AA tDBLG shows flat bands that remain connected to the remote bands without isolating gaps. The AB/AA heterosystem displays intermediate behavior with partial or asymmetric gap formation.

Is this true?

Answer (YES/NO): NO